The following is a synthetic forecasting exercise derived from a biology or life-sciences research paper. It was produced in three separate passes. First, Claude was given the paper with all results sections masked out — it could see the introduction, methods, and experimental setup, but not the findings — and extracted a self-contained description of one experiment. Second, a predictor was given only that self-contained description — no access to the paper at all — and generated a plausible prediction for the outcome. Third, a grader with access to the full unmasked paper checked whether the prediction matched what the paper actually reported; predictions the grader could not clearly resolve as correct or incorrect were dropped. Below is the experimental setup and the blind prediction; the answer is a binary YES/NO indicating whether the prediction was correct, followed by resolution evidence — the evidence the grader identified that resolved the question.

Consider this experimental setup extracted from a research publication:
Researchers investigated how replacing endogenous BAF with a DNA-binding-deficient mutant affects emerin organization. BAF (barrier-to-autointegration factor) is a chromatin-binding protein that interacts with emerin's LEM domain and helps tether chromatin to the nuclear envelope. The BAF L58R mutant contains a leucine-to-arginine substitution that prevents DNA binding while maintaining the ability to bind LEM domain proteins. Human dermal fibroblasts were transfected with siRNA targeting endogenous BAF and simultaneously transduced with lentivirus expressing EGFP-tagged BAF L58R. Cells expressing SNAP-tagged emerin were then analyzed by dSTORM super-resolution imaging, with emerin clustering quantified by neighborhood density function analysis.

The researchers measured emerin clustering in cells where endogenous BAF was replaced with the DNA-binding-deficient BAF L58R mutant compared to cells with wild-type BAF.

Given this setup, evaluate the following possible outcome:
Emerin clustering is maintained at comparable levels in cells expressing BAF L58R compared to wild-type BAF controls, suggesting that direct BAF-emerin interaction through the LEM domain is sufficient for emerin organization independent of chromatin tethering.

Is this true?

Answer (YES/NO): NO